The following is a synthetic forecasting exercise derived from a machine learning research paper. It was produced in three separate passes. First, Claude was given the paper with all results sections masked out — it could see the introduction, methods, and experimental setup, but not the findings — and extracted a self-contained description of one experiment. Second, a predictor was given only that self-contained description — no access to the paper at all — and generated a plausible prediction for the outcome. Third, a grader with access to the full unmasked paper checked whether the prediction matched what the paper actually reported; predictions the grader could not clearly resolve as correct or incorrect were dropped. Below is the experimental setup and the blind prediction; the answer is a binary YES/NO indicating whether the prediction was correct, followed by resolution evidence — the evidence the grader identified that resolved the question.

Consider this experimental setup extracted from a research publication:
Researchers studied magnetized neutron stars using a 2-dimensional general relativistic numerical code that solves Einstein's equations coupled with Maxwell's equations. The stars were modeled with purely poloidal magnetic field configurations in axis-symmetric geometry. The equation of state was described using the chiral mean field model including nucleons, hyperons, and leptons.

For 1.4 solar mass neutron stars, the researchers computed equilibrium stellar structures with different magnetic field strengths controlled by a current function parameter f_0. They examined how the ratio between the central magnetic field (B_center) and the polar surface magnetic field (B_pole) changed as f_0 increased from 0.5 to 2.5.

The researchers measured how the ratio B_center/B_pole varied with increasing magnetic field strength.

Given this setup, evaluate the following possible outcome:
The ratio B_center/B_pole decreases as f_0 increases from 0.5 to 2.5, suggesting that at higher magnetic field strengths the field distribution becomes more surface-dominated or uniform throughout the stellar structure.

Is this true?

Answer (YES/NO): NO